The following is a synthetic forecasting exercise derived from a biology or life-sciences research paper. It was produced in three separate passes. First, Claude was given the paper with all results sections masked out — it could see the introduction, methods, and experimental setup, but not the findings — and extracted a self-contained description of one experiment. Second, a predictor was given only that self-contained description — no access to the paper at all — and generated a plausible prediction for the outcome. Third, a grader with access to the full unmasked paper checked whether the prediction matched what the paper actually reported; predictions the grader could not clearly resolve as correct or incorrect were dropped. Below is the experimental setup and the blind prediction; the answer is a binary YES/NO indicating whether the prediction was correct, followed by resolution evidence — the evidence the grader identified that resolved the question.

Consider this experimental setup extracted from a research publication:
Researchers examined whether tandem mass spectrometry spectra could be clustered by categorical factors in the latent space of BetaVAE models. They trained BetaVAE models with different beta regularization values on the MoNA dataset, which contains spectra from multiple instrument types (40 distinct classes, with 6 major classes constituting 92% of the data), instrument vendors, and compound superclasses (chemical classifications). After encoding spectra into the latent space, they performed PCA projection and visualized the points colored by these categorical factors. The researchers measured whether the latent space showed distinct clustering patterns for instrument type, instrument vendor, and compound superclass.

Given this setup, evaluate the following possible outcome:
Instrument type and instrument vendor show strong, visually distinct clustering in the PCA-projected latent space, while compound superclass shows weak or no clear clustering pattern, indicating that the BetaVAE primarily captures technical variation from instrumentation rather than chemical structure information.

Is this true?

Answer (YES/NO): YES